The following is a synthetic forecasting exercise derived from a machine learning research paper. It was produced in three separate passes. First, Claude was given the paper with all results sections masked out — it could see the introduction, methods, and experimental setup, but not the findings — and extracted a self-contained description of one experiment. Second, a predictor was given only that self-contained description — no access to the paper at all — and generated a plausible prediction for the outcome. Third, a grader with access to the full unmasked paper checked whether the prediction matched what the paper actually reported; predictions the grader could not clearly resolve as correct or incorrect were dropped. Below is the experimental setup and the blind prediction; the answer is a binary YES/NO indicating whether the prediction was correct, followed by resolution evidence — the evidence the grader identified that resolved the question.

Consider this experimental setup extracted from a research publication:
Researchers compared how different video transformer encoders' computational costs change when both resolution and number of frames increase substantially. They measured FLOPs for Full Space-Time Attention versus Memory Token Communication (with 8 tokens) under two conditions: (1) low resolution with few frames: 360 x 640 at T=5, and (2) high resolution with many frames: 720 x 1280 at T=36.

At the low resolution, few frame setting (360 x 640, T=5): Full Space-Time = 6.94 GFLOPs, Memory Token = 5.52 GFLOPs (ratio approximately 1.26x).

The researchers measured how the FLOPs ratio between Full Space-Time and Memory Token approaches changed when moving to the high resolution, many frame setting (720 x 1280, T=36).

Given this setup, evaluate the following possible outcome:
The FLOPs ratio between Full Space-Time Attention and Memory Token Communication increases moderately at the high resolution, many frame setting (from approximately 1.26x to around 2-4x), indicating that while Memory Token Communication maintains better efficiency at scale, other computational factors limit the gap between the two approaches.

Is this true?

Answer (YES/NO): NO